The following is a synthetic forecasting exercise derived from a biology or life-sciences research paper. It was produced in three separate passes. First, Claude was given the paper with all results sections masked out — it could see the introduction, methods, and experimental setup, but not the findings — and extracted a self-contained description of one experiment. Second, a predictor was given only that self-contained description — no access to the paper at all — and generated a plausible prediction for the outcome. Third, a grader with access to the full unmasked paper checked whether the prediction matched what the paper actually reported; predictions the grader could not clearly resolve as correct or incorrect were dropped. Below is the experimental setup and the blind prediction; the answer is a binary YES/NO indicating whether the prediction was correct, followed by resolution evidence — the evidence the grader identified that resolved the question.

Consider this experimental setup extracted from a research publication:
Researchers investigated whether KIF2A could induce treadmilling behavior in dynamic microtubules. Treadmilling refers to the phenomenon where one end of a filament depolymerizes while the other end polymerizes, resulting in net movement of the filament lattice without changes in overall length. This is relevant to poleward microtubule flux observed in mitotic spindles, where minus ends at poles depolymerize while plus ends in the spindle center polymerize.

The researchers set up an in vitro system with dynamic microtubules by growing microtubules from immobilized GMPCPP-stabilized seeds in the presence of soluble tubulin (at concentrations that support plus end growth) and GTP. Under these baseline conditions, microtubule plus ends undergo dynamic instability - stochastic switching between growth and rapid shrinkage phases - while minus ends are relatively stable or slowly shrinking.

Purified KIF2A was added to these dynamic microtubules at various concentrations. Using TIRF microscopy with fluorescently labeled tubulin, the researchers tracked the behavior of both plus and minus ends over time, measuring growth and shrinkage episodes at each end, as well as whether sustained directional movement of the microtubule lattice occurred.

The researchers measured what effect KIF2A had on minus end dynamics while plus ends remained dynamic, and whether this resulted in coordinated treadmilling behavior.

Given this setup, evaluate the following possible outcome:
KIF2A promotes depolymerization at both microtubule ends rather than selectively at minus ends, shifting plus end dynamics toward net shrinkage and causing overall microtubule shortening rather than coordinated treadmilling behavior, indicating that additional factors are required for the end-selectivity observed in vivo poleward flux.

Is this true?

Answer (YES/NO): NO